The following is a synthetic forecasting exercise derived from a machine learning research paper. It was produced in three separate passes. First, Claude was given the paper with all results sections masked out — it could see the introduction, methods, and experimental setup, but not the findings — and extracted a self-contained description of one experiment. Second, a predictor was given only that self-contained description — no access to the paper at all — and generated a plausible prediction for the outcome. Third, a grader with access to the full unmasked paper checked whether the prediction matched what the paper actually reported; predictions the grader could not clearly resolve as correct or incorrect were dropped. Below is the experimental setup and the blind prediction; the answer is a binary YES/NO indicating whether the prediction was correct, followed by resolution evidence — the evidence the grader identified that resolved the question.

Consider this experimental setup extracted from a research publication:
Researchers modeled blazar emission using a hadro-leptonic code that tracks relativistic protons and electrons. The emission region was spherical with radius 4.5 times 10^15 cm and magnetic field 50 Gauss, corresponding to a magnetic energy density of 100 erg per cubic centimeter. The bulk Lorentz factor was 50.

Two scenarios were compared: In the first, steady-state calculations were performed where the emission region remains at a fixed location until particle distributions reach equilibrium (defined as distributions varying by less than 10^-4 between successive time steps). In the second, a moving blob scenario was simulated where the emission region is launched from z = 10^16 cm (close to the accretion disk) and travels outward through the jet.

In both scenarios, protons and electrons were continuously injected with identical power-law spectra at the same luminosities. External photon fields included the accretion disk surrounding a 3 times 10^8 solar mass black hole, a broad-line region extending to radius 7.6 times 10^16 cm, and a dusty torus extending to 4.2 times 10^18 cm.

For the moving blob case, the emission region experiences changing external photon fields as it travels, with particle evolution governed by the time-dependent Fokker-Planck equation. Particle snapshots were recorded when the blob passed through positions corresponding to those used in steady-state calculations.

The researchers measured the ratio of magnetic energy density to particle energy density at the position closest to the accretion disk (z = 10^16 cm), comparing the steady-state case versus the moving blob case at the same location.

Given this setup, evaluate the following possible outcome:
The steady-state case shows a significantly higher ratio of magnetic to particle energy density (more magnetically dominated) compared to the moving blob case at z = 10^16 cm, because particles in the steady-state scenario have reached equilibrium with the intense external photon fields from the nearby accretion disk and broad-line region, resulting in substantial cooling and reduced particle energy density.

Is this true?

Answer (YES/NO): NO